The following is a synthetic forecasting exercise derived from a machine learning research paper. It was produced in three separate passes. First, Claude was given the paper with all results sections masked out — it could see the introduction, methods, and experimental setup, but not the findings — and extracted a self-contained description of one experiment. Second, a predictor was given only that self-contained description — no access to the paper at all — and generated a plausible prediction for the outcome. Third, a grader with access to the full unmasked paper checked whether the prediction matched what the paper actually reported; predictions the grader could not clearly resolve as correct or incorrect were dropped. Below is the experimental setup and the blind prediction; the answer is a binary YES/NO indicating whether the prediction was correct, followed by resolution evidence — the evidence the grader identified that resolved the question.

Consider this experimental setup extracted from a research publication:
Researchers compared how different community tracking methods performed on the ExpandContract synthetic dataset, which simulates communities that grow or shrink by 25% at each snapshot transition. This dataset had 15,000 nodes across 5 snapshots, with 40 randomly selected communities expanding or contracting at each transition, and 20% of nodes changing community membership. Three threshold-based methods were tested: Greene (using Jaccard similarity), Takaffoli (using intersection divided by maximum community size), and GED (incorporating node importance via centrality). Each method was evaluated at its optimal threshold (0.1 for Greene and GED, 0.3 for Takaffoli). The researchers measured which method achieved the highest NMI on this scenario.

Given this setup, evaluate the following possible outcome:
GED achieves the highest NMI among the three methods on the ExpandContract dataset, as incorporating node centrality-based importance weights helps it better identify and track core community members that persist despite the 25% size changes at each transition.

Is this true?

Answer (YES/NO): NO